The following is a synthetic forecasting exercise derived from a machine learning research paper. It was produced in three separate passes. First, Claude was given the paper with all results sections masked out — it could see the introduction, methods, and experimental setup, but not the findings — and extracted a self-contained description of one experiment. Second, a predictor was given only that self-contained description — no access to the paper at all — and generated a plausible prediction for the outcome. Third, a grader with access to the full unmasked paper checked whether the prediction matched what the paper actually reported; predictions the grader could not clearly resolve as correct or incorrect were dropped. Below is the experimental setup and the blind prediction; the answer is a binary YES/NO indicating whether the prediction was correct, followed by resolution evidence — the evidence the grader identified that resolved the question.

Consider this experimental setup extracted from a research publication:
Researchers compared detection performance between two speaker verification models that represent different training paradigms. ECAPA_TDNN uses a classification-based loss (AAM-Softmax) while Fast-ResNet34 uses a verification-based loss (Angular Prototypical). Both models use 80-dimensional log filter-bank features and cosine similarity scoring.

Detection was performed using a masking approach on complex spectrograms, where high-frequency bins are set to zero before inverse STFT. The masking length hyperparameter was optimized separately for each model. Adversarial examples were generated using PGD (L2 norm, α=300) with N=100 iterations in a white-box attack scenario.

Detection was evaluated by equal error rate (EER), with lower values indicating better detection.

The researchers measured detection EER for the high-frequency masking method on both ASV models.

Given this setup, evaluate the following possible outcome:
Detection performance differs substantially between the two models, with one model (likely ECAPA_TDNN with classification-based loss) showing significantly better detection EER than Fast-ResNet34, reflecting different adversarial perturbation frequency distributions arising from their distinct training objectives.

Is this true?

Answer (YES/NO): YES